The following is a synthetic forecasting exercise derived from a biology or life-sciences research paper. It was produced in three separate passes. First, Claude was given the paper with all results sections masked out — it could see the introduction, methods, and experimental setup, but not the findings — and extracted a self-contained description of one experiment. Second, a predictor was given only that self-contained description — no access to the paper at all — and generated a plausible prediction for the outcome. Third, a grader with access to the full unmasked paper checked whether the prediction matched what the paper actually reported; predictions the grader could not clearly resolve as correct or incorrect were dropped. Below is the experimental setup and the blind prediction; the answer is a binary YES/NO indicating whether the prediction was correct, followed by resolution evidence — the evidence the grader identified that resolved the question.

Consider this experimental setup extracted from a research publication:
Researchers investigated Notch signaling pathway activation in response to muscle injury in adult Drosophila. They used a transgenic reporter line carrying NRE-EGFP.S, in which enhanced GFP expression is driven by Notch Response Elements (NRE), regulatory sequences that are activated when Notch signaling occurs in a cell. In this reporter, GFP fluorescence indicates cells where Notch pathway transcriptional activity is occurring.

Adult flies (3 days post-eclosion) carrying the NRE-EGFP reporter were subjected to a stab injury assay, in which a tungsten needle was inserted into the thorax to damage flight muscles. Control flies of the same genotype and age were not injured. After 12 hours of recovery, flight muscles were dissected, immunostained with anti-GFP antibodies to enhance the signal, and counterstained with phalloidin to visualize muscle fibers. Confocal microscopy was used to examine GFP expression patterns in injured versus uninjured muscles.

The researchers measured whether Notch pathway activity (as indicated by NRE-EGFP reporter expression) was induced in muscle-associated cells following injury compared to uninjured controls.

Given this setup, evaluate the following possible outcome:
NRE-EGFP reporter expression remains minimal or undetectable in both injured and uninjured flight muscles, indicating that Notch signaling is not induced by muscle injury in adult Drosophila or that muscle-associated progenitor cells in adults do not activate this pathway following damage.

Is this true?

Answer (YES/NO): NO